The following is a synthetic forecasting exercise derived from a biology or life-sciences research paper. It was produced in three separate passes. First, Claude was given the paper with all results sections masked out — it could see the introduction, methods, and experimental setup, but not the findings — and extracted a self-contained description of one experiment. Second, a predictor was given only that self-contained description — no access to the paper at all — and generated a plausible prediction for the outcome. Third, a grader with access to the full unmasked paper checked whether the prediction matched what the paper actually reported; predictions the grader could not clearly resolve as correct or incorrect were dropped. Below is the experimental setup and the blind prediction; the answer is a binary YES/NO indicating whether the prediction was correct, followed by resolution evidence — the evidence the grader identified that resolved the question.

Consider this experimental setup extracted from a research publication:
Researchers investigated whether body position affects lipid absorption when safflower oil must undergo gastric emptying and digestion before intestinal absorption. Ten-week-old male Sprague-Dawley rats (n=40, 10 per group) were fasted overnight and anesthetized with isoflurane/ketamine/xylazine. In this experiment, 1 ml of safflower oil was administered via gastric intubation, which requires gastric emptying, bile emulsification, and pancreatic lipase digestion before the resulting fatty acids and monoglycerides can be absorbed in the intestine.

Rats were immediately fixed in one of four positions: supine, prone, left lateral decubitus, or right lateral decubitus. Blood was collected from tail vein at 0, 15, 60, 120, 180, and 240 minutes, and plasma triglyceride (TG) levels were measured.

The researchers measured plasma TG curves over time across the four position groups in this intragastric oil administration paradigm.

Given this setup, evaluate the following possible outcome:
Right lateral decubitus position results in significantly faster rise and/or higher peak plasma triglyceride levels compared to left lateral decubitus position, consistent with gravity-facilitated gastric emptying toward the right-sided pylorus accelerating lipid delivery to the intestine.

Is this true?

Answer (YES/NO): YES